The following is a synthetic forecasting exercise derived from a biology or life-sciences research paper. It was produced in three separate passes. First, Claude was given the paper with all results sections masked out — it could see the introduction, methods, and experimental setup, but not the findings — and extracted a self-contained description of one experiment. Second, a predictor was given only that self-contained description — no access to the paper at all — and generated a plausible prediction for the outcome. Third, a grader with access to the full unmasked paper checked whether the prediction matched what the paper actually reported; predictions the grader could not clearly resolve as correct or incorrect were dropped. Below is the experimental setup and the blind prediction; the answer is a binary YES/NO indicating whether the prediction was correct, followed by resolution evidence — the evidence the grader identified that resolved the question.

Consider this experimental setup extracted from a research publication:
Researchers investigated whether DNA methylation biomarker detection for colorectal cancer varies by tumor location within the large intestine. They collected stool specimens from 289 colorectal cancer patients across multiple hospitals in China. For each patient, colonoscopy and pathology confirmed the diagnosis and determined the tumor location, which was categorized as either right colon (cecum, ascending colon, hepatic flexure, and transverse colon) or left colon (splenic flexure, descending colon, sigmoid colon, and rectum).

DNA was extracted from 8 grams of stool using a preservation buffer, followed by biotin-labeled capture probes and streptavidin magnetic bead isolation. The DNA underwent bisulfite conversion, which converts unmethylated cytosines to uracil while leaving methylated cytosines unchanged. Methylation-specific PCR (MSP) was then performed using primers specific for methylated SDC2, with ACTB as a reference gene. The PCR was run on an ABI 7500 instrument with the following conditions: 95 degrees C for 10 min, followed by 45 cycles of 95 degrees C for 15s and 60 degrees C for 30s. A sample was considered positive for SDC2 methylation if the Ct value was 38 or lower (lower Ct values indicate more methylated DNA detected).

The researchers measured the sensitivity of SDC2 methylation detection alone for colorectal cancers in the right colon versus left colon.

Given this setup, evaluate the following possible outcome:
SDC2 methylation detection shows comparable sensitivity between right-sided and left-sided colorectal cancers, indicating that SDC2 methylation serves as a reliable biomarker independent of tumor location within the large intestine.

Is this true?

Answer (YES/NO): NO